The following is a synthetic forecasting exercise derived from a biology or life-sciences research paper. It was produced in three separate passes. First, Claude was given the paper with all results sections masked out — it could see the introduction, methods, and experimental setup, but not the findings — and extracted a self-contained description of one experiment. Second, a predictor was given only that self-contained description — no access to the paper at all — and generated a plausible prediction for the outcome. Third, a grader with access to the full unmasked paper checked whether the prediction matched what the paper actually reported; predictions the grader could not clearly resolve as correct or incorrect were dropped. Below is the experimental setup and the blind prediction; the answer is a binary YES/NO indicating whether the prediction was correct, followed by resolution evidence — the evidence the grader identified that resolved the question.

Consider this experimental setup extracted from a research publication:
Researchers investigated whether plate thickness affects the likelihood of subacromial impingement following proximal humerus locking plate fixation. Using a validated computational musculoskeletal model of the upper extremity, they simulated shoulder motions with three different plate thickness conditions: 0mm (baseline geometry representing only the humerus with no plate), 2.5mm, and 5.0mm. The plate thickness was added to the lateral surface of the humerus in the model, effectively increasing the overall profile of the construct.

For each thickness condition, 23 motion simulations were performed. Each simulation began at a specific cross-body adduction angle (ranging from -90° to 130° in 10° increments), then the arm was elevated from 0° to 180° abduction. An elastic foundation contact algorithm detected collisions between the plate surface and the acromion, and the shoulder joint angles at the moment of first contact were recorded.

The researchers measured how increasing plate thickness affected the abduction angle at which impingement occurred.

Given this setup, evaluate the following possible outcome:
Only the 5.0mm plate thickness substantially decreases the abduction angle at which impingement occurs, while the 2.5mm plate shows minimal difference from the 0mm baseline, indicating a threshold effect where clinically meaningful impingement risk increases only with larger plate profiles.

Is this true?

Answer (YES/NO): NO